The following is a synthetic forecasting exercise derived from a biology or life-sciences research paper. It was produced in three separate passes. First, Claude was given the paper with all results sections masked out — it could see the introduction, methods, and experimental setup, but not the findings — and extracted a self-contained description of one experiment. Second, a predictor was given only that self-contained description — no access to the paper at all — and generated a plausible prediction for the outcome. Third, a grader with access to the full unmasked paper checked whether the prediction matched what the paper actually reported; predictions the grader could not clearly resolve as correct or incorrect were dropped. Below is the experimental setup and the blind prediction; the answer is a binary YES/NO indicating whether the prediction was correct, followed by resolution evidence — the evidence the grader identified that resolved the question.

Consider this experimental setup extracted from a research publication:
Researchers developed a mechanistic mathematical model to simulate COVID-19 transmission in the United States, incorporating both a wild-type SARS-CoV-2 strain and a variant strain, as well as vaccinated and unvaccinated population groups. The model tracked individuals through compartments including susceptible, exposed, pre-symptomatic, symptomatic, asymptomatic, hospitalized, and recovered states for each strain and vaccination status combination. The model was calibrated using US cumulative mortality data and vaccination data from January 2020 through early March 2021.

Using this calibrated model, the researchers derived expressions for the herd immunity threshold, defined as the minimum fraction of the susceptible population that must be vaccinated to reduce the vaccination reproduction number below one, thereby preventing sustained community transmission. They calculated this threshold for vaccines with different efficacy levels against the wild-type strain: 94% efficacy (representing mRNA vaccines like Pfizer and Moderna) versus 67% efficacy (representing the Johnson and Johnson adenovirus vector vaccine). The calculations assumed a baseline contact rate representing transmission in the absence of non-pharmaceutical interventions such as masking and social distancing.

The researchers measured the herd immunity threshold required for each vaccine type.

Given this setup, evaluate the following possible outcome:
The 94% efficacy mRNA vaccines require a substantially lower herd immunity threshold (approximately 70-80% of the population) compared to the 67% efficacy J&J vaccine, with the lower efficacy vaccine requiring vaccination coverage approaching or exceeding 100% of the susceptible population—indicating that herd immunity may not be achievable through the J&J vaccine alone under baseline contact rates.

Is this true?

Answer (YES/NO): NO